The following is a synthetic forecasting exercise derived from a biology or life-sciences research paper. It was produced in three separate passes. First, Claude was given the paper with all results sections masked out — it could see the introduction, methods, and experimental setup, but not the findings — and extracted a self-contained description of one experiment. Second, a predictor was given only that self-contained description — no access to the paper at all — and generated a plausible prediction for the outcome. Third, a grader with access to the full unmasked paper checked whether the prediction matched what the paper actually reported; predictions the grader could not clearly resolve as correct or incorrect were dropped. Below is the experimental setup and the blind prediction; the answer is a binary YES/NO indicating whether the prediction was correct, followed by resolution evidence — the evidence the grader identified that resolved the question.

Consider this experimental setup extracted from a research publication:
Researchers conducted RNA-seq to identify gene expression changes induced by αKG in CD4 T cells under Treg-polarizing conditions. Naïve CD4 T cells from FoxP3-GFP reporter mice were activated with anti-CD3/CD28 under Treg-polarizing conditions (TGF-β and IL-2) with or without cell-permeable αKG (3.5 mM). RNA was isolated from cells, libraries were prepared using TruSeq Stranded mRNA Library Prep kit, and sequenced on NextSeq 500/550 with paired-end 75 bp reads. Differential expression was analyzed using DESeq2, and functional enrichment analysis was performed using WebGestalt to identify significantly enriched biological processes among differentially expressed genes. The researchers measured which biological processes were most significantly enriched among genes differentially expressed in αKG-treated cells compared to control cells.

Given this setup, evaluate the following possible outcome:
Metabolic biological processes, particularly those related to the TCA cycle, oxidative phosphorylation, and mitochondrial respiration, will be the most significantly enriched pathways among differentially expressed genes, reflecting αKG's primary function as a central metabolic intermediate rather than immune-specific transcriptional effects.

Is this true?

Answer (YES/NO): NO